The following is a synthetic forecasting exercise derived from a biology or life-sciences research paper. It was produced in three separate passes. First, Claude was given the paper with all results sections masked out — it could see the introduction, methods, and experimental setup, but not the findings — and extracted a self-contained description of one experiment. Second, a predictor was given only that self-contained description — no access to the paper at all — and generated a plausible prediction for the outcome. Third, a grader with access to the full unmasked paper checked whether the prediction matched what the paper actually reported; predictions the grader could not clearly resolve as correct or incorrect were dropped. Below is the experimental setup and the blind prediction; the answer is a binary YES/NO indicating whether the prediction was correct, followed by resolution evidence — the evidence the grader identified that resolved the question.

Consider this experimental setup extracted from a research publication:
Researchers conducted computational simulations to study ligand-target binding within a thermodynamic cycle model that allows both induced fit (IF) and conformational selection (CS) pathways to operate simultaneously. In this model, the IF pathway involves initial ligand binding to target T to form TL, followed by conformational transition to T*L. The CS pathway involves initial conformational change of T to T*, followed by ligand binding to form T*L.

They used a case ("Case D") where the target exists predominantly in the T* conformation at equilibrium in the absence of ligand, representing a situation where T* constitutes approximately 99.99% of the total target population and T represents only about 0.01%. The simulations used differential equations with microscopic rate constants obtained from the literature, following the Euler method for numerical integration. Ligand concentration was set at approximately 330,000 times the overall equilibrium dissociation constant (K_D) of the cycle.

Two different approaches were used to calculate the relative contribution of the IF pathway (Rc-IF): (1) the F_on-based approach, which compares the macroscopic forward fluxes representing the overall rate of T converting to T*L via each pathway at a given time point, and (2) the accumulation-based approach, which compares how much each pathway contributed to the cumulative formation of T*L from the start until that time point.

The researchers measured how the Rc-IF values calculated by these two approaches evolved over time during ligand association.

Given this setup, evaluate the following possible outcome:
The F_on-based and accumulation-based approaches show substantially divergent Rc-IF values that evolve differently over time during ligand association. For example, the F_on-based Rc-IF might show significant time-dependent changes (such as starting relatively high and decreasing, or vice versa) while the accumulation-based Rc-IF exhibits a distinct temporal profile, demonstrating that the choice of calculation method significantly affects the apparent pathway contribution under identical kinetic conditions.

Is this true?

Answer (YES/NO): YES